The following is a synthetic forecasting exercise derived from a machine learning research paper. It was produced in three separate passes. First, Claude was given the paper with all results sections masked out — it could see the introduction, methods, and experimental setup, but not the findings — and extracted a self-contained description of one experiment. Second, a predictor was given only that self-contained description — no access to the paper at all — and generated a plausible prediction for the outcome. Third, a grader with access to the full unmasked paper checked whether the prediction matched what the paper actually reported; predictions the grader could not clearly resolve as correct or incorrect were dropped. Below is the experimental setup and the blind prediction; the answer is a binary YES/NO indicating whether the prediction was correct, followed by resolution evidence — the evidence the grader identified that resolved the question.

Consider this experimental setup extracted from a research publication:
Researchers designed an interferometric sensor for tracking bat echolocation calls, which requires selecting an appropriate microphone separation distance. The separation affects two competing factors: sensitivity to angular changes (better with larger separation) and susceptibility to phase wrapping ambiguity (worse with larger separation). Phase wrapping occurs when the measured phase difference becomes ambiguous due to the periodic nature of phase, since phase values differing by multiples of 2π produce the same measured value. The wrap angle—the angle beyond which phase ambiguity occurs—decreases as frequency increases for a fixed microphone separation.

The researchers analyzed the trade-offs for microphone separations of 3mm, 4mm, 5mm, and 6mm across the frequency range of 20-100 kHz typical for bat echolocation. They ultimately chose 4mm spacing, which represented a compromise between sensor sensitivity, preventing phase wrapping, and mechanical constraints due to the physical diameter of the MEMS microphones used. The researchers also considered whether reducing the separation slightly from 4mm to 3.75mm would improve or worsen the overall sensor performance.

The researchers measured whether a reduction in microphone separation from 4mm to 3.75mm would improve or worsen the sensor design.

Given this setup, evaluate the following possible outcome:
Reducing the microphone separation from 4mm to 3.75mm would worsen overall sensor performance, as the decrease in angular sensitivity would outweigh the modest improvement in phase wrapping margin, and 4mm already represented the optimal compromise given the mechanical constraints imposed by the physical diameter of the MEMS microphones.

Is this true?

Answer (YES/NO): NO